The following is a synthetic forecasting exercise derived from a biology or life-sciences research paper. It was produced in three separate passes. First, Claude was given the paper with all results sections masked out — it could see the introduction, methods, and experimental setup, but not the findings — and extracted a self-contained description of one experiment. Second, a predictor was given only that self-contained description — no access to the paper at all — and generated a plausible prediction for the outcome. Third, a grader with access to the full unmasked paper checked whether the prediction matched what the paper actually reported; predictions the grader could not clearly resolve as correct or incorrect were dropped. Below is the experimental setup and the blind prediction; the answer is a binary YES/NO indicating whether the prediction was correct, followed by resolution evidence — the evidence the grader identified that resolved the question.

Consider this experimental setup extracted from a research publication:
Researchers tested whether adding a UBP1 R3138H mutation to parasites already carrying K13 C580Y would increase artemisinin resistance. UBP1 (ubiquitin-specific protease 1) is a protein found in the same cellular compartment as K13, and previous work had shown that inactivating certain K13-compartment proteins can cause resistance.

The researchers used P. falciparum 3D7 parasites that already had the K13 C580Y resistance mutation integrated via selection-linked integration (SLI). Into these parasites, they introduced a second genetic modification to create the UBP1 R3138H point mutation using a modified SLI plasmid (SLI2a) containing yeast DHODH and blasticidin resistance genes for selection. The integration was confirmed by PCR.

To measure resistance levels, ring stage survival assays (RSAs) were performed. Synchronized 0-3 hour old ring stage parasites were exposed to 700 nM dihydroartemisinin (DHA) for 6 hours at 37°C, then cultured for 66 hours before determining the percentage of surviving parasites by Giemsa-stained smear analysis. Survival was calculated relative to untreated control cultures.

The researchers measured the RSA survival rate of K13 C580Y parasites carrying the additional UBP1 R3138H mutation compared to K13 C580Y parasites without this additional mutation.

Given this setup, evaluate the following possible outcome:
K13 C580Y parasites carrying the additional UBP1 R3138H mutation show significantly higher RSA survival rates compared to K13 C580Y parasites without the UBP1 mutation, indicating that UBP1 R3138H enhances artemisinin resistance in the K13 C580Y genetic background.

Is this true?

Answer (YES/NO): NO